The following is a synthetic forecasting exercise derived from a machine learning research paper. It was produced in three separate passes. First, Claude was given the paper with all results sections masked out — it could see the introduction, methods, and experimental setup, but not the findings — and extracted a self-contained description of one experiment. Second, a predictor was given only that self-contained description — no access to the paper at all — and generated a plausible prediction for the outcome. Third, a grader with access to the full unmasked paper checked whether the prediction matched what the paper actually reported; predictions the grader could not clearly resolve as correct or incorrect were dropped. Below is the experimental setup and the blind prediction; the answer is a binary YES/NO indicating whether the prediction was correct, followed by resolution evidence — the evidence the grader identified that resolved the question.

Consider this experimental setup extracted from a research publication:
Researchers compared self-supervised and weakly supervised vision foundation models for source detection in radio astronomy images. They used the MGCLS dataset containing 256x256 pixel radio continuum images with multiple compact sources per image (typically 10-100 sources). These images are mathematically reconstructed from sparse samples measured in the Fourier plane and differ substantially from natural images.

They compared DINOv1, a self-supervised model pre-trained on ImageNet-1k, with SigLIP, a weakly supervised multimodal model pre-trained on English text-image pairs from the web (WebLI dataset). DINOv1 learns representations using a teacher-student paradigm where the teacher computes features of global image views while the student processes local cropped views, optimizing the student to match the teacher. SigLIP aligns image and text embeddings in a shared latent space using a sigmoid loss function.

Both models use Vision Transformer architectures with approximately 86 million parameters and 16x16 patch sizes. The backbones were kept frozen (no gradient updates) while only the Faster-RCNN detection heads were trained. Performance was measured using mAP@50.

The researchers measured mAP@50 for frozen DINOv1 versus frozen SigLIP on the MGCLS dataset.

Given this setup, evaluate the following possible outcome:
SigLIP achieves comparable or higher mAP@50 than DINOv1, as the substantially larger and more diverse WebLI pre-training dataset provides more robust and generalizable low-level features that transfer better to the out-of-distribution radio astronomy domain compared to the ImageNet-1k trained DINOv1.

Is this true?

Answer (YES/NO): NO